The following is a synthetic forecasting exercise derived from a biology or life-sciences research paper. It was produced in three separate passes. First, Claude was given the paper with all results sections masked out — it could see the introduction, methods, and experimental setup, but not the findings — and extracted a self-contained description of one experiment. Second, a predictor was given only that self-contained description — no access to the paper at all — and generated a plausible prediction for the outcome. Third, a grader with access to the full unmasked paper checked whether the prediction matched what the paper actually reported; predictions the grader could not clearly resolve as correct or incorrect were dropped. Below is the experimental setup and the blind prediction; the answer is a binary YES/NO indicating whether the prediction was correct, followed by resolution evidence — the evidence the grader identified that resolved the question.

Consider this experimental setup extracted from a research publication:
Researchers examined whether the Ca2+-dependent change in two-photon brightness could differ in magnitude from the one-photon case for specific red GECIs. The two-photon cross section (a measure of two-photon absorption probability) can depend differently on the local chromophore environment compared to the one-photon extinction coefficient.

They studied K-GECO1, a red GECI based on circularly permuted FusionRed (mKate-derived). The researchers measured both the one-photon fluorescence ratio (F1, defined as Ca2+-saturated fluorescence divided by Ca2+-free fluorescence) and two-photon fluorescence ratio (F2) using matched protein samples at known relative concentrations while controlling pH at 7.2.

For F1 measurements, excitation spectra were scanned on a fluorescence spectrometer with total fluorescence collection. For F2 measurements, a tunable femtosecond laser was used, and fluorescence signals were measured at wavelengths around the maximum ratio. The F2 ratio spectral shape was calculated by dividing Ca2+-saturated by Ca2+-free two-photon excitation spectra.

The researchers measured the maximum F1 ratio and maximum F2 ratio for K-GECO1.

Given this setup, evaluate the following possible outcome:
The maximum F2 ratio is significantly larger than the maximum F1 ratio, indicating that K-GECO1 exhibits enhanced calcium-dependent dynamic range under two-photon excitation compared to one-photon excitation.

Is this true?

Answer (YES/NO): NO